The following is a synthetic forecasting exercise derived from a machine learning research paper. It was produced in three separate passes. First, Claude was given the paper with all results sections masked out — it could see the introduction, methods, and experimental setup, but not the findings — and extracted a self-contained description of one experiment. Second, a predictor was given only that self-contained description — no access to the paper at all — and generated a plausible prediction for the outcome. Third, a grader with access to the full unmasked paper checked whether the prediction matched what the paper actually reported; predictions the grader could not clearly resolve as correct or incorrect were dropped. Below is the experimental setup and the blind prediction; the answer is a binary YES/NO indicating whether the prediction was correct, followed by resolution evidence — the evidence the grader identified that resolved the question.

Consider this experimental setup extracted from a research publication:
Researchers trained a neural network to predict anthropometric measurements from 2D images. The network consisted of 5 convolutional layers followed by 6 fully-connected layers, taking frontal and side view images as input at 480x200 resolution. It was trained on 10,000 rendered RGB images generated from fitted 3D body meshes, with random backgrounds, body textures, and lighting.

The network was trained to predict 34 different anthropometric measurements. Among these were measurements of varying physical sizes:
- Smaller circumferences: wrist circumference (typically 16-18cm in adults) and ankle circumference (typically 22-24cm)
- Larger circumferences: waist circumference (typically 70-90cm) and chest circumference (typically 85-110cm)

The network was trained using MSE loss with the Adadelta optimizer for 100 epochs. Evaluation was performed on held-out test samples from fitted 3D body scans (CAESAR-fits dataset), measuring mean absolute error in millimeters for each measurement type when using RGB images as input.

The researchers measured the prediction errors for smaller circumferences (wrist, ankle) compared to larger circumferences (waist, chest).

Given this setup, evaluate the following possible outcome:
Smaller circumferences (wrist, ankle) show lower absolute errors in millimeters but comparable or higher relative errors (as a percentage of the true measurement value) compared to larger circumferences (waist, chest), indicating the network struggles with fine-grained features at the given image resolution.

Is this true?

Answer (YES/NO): NO